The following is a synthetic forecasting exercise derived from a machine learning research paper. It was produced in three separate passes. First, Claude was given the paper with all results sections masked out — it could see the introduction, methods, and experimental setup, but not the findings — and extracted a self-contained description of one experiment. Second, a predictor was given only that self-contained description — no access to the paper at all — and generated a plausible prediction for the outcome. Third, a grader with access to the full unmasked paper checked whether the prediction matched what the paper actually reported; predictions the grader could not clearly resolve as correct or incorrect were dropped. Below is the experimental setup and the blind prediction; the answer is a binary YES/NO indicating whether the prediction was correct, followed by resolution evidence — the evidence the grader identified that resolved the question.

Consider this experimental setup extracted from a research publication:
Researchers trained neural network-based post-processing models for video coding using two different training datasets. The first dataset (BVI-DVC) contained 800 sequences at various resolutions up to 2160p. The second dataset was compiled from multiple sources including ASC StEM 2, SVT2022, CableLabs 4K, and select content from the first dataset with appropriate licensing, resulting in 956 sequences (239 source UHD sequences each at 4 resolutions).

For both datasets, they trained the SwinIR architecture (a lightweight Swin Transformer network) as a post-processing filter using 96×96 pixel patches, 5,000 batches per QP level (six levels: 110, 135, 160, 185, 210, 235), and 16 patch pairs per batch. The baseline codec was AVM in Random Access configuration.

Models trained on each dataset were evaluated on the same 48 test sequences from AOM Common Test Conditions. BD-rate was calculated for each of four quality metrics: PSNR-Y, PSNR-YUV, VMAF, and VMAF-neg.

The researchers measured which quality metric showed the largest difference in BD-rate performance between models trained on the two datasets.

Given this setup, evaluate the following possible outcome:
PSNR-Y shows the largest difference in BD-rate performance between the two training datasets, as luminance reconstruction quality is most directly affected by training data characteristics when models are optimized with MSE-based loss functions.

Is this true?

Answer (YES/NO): NO